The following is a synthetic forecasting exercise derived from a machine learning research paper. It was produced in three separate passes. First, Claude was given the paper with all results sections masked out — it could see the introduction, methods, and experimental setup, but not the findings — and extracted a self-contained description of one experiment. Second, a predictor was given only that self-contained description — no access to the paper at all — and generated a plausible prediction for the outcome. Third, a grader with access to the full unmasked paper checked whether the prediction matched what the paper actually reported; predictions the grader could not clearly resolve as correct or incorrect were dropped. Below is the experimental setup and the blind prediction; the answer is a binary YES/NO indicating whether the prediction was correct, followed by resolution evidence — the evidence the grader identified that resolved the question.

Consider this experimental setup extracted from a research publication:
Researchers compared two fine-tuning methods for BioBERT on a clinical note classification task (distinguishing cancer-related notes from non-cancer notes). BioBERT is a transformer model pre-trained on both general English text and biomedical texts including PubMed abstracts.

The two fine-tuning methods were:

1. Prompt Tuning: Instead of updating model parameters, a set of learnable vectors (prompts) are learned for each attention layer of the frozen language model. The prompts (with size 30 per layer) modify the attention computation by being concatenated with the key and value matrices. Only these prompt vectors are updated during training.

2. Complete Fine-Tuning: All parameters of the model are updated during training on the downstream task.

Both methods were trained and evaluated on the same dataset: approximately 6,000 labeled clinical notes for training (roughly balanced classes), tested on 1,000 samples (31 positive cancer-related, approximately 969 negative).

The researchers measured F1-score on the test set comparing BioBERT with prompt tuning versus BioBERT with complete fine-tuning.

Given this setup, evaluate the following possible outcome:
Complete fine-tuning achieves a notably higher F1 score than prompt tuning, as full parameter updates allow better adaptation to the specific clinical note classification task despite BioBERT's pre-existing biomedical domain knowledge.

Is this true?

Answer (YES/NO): NO